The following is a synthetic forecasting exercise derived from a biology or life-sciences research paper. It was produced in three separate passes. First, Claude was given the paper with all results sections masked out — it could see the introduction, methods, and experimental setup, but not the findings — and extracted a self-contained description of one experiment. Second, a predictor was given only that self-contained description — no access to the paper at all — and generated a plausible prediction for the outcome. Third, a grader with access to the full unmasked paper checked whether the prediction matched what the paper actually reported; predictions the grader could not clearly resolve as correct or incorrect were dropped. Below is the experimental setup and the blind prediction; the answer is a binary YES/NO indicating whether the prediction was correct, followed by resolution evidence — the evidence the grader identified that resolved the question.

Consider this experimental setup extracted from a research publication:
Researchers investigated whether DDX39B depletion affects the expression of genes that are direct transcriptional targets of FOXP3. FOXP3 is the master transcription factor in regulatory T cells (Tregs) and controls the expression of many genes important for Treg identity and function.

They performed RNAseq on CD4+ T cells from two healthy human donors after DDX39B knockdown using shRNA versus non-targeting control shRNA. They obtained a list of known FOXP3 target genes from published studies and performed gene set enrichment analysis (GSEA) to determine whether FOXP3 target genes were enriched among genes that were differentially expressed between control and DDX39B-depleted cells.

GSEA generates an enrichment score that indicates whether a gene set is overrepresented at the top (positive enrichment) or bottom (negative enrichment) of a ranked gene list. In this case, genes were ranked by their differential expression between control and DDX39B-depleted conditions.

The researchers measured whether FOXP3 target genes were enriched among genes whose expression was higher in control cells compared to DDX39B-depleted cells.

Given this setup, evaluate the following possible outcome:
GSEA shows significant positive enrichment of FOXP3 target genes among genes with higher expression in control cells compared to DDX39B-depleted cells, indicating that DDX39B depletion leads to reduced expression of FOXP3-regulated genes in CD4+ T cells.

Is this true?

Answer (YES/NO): YES